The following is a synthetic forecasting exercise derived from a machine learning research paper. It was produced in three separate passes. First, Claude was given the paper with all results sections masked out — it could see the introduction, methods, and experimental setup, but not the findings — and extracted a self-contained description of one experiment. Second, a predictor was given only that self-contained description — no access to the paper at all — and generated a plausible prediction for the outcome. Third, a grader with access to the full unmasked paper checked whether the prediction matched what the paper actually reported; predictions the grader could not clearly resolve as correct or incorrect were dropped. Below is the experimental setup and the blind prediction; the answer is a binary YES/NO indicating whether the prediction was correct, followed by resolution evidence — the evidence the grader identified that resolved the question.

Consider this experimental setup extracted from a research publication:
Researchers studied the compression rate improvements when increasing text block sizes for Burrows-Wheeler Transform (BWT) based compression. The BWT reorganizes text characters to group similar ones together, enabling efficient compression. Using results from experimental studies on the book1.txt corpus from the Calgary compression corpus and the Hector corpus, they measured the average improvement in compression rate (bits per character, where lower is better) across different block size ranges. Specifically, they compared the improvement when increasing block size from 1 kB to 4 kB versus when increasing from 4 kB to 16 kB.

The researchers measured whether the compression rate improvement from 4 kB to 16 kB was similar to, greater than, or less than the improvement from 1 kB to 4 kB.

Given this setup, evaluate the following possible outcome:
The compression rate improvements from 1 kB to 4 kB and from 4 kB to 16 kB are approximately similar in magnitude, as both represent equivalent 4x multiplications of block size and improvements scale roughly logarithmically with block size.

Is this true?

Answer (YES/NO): YES